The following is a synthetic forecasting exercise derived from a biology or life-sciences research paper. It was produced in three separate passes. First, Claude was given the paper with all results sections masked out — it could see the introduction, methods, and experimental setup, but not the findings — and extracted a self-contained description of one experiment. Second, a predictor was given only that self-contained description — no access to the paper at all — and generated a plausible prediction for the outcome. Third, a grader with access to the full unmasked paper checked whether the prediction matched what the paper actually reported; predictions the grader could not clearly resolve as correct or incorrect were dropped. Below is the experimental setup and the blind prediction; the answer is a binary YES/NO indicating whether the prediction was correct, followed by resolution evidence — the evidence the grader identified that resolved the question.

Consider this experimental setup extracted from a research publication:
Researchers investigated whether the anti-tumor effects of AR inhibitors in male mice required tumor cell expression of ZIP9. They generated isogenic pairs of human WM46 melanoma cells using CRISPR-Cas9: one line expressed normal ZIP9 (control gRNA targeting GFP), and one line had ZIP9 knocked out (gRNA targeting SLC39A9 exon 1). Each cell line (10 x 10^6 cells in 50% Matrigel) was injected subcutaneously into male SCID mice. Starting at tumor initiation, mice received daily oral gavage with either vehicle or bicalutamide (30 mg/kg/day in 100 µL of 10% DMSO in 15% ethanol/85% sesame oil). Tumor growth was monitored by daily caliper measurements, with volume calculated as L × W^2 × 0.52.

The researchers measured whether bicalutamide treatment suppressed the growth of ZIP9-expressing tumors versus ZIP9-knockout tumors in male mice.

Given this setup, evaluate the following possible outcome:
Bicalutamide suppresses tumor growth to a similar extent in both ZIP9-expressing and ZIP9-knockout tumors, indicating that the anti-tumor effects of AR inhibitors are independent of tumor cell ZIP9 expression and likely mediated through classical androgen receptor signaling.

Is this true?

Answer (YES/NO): NO